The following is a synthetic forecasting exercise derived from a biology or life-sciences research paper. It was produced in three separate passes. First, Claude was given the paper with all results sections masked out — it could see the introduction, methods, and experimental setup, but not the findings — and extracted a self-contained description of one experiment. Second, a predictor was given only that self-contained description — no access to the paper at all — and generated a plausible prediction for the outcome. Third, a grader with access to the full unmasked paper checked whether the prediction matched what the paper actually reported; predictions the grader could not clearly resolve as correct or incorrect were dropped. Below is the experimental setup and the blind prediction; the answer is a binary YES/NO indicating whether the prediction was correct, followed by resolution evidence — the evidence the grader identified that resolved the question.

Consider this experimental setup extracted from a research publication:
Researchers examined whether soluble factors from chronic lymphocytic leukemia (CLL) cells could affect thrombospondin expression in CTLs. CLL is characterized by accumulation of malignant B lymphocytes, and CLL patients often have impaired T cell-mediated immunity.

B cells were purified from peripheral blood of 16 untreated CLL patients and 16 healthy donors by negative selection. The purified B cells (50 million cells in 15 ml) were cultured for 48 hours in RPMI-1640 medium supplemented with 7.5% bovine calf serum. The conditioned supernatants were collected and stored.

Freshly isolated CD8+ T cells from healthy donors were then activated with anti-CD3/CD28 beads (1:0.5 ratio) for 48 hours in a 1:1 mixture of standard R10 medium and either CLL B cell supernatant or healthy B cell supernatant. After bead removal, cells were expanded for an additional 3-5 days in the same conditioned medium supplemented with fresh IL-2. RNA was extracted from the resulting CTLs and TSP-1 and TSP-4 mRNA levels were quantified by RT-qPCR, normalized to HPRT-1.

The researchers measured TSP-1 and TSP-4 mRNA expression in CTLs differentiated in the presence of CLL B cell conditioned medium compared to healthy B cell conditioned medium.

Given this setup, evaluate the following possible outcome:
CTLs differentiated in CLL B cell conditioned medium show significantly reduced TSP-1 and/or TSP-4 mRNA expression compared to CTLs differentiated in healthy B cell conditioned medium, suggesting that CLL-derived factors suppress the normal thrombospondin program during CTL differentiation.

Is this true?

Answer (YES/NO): YES